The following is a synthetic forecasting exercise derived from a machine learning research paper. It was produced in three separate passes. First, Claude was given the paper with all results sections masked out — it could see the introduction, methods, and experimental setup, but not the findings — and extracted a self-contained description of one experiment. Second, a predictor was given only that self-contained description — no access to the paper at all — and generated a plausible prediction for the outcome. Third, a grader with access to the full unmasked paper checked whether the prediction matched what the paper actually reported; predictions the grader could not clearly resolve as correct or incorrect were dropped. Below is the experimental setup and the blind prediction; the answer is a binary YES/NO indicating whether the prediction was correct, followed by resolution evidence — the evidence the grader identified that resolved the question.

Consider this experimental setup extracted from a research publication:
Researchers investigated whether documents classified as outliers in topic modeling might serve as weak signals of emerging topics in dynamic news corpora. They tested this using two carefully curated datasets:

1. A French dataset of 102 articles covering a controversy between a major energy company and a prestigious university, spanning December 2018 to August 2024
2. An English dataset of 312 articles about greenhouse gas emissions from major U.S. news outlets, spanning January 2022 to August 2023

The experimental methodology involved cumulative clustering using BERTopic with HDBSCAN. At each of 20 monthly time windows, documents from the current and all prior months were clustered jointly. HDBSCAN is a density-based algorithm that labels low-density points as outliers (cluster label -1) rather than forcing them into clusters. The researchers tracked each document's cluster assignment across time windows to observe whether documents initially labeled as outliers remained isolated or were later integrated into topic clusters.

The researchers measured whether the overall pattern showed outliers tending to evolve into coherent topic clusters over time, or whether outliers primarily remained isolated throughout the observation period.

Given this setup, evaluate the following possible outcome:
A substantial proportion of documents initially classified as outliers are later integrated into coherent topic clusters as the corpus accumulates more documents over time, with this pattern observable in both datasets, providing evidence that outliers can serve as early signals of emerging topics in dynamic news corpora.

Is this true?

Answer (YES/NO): YES